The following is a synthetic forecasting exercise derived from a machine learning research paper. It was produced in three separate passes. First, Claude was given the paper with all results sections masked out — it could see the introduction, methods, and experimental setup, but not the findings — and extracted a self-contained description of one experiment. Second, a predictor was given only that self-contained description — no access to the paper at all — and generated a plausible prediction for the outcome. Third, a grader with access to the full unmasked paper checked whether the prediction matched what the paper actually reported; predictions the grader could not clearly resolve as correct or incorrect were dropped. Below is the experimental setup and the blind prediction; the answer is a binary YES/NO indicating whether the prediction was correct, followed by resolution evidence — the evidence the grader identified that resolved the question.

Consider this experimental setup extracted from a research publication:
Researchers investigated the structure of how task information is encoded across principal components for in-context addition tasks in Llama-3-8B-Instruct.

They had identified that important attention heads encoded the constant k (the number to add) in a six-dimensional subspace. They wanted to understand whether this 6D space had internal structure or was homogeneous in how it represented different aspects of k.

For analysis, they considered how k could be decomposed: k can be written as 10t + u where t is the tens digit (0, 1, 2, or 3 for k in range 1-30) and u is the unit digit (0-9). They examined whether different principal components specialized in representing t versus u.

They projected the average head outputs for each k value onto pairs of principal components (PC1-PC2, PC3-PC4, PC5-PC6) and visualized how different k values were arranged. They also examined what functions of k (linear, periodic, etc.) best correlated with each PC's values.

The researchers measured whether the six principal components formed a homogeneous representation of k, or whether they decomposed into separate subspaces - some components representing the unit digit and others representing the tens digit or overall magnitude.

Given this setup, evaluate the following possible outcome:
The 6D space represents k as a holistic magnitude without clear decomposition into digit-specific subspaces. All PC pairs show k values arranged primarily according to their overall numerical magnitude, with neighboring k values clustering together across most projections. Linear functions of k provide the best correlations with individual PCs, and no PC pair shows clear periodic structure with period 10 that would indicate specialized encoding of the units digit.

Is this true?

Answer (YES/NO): NO